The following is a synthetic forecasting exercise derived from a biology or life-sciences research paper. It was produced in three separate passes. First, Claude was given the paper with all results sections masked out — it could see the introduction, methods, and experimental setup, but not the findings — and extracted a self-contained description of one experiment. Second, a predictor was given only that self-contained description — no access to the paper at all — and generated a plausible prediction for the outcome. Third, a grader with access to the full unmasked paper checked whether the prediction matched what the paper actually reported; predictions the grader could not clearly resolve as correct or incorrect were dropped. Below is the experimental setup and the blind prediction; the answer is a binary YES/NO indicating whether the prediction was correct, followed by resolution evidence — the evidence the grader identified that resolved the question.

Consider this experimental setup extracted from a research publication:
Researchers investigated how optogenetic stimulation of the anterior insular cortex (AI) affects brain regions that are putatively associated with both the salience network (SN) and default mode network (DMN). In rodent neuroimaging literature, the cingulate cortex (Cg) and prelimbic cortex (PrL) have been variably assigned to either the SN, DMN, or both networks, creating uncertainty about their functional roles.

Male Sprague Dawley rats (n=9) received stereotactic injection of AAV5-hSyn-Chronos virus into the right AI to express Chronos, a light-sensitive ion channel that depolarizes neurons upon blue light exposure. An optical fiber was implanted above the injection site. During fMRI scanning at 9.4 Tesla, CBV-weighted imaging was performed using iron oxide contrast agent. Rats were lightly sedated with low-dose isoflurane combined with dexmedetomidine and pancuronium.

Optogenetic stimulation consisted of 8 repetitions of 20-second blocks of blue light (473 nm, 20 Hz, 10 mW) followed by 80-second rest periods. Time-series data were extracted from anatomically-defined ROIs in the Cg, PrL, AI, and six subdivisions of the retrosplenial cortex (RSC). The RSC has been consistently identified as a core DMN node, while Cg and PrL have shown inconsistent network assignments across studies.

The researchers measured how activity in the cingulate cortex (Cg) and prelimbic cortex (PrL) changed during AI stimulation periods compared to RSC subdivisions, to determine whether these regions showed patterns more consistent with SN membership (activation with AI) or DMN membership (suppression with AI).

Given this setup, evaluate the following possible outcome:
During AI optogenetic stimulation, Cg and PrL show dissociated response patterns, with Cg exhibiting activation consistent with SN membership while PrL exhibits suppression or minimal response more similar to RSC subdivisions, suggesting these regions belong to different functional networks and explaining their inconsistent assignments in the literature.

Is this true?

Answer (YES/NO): NO